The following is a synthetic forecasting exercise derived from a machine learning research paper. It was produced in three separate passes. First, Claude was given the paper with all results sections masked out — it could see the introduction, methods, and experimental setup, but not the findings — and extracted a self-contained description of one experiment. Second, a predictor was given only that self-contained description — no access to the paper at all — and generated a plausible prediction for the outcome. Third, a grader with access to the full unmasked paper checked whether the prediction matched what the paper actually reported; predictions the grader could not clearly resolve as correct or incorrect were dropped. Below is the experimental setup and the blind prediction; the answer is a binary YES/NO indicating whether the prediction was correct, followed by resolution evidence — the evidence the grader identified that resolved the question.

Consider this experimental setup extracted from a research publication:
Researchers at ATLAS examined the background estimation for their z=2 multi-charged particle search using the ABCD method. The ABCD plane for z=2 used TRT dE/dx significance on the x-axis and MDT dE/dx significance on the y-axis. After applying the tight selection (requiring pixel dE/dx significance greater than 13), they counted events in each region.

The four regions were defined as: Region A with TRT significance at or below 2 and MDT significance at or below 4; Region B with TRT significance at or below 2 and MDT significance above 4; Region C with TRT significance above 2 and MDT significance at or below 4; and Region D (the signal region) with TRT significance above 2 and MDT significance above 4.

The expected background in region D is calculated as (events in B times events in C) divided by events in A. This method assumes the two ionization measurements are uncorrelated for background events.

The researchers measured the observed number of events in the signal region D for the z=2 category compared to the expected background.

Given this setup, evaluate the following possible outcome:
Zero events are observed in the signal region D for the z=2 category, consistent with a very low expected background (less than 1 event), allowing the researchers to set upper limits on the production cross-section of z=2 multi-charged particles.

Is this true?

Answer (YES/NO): NO